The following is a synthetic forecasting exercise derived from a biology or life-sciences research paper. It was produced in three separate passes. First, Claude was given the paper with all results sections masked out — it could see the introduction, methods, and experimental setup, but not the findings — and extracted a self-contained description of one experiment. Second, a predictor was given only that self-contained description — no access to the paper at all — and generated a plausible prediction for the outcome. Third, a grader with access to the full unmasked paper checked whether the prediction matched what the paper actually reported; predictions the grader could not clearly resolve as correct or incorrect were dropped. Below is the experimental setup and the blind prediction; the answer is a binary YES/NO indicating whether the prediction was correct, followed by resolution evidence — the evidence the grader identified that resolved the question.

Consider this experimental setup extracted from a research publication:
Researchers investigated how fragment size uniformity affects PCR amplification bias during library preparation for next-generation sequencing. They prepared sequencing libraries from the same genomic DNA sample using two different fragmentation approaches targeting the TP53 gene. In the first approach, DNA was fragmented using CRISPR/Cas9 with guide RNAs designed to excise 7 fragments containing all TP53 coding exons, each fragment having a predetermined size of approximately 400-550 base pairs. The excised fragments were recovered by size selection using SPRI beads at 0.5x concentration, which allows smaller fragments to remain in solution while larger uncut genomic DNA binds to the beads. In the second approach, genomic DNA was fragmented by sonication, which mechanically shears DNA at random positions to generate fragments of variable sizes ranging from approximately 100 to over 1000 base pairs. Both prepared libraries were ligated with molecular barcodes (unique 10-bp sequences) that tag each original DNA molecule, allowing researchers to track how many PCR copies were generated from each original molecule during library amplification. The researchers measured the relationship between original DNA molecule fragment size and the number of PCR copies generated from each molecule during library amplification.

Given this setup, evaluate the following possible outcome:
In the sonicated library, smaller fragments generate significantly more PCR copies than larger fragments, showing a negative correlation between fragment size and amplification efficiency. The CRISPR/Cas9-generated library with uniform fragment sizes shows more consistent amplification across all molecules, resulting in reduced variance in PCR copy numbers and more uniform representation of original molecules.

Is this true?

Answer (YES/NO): YES